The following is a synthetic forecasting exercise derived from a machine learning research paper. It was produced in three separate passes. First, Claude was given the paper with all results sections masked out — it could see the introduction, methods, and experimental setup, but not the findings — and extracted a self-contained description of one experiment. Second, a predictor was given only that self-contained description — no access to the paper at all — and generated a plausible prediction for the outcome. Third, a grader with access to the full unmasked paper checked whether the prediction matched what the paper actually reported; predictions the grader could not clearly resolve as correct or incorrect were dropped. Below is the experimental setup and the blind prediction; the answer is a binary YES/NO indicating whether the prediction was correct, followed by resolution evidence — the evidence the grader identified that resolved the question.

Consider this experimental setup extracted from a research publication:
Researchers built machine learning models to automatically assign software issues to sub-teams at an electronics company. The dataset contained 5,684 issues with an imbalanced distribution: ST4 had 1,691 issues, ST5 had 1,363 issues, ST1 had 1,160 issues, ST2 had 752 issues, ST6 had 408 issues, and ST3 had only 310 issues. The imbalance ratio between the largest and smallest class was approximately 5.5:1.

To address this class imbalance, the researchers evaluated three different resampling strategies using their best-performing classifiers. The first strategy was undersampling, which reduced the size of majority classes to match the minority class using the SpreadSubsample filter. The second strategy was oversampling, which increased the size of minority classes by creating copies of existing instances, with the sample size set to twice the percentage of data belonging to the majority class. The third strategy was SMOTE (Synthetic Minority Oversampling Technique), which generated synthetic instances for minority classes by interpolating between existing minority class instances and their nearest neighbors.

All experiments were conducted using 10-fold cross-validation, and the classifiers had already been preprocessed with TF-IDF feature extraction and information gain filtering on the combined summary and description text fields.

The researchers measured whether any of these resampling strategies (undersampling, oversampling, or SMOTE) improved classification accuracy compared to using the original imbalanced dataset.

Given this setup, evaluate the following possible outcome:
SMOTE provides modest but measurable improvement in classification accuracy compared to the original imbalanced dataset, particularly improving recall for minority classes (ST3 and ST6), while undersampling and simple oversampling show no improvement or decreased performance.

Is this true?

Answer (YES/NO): NO